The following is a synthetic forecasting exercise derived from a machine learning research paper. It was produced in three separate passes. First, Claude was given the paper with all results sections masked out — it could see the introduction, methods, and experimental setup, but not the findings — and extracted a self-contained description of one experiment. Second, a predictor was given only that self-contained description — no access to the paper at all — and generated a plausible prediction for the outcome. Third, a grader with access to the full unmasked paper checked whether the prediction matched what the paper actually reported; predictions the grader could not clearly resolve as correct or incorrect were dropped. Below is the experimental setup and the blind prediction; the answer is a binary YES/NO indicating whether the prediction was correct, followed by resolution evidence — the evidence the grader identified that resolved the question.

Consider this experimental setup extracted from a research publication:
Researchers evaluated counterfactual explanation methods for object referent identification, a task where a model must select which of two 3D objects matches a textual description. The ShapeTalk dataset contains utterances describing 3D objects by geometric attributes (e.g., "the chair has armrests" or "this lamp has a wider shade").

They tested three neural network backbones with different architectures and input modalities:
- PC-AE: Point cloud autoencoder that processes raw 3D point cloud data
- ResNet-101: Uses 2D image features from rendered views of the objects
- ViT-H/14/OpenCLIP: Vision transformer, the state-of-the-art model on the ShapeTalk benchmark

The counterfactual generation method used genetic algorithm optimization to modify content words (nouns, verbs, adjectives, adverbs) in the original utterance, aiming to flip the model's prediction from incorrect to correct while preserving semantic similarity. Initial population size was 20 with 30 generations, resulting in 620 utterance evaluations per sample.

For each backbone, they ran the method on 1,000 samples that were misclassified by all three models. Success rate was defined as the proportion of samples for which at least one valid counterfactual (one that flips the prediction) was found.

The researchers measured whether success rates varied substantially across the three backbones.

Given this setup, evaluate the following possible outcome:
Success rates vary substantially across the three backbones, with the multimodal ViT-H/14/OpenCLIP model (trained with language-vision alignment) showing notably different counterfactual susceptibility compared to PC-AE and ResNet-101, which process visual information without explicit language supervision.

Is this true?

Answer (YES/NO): NO